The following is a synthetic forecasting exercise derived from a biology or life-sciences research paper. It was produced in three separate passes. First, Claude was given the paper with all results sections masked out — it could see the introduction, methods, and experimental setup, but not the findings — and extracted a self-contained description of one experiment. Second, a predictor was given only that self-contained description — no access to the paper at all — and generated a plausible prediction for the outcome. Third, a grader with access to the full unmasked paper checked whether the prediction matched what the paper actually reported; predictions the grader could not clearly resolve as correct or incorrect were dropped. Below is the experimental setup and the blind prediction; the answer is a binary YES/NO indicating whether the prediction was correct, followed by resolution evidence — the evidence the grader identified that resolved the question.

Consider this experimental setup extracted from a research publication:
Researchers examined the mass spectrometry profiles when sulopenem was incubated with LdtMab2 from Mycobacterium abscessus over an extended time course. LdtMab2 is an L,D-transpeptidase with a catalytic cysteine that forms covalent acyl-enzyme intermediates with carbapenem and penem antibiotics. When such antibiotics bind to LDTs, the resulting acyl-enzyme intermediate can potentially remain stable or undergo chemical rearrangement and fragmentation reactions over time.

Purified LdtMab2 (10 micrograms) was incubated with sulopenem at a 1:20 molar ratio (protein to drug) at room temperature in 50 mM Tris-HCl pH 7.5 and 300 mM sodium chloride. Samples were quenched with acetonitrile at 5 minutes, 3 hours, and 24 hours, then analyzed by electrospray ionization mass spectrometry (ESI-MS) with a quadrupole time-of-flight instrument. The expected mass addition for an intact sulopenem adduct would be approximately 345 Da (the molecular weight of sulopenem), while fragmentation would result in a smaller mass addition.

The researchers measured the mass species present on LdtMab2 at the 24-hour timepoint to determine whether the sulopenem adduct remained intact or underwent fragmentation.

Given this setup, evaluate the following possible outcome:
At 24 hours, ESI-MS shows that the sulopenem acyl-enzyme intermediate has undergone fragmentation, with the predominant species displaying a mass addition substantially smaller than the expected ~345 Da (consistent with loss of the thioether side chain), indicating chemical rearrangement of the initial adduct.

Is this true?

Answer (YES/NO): YES